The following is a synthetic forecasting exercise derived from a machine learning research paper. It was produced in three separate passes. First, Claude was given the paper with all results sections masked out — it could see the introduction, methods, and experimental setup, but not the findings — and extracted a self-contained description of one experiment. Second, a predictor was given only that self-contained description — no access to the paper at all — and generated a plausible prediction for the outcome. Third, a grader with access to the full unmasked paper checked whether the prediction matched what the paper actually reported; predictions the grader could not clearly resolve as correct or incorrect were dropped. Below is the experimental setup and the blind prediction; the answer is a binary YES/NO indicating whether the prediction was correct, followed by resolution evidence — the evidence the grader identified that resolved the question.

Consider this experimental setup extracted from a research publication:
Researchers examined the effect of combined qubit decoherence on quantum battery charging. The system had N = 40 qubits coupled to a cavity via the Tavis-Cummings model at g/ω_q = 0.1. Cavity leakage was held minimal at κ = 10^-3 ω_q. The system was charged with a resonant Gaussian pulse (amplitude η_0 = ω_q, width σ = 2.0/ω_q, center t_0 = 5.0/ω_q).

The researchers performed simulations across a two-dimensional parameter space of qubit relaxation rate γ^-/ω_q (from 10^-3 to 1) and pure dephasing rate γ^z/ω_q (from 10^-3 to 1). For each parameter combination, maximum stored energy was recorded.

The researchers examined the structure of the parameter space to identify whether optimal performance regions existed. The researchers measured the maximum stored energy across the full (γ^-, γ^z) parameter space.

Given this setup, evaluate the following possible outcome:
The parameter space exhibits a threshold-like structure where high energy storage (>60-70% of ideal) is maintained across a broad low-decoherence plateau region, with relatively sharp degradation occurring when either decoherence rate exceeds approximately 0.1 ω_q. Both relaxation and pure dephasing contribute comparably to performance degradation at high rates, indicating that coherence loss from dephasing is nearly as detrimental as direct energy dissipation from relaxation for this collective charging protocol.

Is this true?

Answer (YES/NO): NO